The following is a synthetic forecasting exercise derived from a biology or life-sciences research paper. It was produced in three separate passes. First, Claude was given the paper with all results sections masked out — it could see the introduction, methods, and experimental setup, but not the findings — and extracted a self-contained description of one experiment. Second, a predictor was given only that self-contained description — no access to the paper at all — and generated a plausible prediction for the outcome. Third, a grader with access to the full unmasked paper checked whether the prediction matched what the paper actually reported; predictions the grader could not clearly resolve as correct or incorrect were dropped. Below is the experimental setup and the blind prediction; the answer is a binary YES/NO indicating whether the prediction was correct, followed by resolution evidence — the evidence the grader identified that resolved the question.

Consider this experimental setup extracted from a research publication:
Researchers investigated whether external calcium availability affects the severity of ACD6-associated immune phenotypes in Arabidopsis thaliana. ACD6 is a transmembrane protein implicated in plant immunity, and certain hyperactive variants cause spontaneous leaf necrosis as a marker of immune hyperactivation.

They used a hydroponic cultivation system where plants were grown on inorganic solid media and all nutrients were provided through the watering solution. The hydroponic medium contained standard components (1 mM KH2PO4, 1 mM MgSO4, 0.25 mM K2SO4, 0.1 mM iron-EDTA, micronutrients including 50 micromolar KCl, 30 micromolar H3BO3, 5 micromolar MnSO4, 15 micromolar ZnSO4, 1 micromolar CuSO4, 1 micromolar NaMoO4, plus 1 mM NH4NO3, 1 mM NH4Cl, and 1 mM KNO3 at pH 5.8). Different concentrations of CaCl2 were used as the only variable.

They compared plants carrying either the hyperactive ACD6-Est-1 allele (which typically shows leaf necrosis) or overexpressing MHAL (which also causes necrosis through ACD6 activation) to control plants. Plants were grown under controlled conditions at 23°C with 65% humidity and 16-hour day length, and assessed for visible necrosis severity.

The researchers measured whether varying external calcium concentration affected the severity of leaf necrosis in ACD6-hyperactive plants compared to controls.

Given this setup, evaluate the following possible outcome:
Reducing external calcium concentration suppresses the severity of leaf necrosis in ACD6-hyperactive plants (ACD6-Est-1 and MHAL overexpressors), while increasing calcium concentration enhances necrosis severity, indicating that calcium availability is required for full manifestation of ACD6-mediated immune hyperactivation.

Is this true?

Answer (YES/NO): NO